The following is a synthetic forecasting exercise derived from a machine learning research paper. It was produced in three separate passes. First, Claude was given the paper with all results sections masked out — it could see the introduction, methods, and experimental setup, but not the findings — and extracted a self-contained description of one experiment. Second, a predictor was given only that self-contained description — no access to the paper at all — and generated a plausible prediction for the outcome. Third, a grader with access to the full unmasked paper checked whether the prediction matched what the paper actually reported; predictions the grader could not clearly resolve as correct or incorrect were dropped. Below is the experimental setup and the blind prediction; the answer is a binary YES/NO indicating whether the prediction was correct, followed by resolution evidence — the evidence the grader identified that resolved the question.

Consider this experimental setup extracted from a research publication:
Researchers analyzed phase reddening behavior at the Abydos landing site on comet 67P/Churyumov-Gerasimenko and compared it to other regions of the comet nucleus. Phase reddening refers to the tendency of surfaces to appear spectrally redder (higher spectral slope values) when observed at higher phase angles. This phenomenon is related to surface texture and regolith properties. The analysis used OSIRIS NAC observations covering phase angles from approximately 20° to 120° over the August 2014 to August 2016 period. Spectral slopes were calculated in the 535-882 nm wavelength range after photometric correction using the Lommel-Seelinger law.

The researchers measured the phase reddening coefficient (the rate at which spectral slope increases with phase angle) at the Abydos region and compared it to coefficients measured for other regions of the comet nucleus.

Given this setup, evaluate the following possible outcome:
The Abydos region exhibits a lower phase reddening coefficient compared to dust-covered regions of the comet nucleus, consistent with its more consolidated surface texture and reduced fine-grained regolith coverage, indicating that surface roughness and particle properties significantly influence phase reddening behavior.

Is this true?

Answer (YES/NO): YES